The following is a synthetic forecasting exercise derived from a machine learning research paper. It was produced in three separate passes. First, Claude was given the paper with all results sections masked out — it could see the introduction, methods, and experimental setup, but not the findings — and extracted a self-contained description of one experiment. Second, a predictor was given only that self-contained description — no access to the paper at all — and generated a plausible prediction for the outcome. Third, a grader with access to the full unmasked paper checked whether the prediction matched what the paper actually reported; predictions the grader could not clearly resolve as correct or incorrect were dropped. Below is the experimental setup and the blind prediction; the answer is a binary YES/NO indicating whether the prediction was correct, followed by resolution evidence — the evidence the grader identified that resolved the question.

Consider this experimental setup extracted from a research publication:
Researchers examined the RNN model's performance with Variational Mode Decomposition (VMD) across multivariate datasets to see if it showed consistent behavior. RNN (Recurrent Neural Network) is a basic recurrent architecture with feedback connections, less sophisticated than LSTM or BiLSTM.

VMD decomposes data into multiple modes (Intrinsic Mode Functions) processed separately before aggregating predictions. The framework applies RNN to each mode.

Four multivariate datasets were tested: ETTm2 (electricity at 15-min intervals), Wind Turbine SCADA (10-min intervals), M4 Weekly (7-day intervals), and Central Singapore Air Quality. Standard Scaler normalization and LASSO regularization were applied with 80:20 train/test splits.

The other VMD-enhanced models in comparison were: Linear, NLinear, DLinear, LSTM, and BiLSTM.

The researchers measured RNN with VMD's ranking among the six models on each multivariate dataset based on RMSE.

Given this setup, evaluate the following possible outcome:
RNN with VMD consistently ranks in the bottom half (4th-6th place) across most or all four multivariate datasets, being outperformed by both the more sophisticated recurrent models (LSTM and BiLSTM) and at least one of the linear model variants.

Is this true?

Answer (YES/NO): NO